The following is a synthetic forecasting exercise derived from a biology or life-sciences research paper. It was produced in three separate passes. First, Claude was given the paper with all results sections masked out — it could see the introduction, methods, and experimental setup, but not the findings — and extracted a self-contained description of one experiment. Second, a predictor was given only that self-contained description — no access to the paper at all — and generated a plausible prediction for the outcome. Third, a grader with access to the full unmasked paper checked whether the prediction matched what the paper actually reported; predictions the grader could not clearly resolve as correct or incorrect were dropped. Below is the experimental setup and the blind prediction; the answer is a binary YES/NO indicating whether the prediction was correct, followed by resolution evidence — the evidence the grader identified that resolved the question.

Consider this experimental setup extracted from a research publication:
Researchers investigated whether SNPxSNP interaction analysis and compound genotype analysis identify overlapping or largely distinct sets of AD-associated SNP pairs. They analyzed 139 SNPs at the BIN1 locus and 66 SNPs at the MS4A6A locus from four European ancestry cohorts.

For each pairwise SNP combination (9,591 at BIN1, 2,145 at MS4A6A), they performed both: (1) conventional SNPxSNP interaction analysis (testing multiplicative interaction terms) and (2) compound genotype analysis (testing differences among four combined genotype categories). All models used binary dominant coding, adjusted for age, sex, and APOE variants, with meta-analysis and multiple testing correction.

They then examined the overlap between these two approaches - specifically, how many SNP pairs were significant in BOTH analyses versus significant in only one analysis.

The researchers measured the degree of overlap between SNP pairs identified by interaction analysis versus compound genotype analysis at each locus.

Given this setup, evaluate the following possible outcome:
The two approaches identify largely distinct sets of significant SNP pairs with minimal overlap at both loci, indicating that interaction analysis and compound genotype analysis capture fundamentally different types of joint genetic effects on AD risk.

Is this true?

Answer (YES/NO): NO